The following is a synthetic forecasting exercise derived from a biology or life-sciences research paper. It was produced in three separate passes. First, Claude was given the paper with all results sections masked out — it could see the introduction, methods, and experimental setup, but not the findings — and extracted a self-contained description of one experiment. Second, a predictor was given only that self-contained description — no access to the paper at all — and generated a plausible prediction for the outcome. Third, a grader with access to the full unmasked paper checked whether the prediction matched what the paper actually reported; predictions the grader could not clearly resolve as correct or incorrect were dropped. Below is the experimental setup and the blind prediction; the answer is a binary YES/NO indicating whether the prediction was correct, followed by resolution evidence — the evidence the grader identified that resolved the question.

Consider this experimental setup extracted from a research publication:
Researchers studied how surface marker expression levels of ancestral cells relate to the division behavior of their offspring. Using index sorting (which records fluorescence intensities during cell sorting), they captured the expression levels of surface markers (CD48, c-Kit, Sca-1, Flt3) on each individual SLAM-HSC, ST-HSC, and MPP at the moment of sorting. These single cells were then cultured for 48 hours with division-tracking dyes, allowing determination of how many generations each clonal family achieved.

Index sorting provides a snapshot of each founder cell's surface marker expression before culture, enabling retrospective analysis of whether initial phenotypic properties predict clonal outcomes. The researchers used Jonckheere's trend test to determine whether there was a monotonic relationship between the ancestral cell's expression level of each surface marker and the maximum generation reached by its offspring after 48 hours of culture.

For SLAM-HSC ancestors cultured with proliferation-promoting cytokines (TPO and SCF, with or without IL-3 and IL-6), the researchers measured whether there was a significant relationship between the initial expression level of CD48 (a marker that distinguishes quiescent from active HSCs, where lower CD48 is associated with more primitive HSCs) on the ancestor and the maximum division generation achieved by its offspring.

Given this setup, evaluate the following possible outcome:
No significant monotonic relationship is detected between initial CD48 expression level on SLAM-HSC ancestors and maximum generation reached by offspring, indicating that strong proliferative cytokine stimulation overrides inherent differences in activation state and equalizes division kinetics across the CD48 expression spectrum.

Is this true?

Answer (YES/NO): NO